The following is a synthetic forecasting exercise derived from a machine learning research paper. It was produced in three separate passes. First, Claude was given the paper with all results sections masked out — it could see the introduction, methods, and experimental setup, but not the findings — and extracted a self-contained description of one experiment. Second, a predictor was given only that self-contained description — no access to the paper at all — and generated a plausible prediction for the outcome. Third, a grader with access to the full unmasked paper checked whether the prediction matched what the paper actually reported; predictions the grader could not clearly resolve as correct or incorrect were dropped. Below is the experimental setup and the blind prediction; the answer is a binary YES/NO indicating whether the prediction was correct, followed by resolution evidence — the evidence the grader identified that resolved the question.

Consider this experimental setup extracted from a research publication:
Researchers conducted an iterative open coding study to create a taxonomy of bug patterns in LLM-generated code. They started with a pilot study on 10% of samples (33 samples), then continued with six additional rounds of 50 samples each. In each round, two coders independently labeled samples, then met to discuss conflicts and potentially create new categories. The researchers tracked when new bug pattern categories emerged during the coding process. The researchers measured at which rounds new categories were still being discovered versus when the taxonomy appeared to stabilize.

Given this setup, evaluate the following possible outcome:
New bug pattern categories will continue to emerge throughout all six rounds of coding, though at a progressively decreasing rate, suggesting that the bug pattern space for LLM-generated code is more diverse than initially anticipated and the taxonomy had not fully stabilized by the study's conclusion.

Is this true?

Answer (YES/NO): NO